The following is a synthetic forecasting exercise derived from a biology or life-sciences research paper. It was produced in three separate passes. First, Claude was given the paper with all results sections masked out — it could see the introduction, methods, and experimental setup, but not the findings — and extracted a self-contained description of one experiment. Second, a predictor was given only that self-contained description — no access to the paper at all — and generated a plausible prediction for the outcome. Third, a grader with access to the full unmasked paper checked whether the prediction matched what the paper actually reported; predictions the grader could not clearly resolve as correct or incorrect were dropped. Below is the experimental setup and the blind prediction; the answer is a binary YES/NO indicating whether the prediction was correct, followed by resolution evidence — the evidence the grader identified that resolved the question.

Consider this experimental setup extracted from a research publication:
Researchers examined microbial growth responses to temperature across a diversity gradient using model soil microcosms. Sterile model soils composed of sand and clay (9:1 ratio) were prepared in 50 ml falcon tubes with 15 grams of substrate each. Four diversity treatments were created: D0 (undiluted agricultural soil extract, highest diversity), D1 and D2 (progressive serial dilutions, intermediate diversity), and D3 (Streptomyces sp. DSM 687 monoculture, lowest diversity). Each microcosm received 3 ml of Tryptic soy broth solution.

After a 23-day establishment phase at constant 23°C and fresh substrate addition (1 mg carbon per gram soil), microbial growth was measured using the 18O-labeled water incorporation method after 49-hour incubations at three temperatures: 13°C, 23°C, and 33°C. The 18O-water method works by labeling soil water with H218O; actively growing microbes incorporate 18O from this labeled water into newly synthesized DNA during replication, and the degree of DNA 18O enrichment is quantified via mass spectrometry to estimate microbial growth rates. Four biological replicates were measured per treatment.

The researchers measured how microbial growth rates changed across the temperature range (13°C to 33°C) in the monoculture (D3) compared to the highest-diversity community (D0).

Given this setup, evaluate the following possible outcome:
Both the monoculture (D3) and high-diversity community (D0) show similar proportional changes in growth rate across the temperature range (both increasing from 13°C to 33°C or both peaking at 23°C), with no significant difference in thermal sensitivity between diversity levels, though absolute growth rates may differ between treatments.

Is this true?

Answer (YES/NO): NO